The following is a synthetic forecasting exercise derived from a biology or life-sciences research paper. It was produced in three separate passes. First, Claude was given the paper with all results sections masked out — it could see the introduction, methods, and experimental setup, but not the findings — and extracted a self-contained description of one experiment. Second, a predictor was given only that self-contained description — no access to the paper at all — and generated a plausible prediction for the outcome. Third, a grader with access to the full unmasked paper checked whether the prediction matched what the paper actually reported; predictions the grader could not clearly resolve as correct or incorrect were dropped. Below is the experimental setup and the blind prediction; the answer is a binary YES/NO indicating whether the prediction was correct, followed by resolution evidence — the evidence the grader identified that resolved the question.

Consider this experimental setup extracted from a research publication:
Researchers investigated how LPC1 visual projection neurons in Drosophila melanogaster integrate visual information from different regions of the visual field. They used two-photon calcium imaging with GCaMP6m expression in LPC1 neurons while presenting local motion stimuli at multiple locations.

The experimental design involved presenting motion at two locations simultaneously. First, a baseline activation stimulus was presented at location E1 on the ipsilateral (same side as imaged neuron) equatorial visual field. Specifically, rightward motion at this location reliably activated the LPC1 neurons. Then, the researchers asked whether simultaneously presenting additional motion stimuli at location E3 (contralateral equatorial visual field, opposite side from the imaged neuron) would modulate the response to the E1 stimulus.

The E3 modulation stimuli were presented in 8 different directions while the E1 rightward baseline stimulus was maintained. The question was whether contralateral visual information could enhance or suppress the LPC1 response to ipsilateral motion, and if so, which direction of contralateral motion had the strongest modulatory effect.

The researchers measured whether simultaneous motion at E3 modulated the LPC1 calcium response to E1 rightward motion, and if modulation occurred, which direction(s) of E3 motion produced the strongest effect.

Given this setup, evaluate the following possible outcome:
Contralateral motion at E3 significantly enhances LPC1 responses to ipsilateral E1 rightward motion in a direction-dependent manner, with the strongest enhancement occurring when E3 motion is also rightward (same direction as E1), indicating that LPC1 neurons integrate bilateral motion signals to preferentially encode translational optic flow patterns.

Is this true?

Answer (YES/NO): NO